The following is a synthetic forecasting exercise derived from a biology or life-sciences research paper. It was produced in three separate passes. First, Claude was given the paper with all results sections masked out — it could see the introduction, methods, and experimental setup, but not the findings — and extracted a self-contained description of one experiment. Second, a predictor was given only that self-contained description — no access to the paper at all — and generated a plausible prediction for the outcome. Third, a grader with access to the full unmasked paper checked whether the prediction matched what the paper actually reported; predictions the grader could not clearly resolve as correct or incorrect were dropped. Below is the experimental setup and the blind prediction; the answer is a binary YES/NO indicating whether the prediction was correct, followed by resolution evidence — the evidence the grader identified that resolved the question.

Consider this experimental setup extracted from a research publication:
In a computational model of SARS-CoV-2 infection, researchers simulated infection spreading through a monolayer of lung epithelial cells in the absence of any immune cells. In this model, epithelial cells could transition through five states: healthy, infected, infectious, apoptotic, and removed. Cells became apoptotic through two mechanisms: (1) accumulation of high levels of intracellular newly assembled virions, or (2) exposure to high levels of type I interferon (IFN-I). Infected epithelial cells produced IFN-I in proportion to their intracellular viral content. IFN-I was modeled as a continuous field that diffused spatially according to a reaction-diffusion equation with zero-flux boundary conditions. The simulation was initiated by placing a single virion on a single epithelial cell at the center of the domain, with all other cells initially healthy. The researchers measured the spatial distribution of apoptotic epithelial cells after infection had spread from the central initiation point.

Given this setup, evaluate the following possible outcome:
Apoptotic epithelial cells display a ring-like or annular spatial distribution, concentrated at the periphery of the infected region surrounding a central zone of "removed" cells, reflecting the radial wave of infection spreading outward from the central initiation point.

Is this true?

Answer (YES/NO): NO